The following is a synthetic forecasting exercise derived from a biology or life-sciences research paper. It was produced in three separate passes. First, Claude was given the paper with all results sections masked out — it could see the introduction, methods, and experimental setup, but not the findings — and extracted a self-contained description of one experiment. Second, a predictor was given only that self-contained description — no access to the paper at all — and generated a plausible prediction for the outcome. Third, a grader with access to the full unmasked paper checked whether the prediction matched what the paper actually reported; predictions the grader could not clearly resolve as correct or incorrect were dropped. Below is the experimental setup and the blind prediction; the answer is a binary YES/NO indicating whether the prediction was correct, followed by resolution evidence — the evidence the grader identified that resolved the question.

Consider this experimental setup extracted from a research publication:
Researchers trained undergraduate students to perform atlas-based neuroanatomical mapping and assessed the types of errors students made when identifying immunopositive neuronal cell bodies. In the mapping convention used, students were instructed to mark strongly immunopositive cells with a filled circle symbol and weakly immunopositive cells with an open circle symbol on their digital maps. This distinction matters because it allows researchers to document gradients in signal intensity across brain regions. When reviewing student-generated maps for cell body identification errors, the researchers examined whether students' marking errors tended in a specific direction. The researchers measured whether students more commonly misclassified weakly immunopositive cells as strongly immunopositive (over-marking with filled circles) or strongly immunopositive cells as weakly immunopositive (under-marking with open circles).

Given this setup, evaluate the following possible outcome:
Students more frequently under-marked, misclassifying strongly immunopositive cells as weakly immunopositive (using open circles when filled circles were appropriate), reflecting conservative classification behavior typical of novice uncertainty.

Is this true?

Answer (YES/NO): NO